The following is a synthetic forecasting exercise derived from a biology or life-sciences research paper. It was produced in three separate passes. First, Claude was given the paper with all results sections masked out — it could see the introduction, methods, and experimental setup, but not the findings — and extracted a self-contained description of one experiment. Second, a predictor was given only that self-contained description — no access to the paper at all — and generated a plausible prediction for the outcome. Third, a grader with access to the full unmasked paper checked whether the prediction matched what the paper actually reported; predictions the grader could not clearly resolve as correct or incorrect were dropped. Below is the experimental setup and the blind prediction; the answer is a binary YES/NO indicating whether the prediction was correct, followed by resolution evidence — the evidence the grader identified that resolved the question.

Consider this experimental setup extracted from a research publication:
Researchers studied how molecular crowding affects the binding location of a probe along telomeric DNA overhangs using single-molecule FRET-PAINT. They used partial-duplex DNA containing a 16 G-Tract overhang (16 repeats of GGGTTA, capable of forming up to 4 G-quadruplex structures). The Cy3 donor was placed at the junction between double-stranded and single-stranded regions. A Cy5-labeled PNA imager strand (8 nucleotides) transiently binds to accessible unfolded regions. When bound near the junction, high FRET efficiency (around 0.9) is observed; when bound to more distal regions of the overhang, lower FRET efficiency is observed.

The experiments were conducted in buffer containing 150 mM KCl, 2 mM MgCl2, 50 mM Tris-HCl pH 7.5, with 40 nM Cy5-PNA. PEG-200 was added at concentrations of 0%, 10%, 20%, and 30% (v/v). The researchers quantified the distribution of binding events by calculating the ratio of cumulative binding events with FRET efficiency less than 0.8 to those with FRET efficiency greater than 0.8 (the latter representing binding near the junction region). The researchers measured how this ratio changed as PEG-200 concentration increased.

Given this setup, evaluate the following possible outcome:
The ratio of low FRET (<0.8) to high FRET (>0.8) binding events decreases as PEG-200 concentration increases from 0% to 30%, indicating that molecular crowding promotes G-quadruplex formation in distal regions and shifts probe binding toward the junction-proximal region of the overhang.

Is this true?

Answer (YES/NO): NO